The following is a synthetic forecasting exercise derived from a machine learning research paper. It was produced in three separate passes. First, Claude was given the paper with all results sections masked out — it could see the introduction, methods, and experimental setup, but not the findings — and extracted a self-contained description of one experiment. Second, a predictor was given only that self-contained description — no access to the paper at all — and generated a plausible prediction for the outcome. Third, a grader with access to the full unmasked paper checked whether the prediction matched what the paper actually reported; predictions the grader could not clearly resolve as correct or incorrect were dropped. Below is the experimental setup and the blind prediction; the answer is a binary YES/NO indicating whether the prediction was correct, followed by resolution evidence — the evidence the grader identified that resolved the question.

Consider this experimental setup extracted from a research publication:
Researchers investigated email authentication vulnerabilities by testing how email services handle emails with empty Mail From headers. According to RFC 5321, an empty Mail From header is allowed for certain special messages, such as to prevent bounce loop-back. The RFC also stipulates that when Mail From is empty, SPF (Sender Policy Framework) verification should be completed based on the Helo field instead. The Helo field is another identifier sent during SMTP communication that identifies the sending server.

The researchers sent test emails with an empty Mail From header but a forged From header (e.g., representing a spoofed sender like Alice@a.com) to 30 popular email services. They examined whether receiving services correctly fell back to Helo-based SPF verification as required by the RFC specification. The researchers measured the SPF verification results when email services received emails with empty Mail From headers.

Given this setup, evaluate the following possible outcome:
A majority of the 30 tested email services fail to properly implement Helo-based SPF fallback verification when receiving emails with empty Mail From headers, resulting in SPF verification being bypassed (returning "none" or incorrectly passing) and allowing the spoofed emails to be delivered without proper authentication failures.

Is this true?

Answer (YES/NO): NO